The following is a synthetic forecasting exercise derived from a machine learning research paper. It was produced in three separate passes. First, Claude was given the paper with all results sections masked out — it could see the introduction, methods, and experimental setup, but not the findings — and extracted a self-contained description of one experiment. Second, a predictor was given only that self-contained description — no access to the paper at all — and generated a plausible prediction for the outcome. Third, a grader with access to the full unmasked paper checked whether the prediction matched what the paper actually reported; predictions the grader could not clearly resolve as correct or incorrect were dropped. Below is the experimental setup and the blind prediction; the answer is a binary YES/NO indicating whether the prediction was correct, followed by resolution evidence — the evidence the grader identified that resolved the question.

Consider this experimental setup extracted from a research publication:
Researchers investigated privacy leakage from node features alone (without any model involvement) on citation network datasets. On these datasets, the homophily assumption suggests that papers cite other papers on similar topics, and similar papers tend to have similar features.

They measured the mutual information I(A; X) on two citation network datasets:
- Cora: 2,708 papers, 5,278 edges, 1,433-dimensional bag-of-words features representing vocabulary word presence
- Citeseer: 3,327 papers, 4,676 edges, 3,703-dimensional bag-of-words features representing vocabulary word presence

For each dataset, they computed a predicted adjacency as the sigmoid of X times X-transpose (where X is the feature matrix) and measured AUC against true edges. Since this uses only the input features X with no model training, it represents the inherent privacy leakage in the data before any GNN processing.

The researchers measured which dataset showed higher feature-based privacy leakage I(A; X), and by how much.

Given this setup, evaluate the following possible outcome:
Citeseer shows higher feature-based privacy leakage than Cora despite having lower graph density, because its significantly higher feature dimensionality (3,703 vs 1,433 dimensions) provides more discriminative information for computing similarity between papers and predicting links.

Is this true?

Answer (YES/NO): YES